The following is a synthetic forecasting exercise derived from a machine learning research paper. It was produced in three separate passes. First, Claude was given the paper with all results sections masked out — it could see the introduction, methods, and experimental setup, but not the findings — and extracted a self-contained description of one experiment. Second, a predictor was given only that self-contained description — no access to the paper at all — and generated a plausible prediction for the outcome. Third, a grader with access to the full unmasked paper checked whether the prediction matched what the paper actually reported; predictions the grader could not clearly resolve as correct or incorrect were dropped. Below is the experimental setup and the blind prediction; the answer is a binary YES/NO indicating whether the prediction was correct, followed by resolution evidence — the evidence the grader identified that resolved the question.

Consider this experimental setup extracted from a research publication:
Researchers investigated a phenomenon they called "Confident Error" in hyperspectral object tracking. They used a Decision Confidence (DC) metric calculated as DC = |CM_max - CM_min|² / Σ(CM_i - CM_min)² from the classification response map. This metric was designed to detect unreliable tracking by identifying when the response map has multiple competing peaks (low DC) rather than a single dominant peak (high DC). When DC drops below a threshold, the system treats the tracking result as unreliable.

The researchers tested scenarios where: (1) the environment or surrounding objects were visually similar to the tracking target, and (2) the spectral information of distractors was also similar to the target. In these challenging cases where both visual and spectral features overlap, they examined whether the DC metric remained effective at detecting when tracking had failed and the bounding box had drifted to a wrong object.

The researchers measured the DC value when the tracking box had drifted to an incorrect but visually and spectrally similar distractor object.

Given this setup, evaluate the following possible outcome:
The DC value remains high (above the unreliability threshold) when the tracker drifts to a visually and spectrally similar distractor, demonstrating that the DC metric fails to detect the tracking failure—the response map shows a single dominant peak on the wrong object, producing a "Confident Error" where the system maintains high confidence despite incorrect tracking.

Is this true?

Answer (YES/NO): YES